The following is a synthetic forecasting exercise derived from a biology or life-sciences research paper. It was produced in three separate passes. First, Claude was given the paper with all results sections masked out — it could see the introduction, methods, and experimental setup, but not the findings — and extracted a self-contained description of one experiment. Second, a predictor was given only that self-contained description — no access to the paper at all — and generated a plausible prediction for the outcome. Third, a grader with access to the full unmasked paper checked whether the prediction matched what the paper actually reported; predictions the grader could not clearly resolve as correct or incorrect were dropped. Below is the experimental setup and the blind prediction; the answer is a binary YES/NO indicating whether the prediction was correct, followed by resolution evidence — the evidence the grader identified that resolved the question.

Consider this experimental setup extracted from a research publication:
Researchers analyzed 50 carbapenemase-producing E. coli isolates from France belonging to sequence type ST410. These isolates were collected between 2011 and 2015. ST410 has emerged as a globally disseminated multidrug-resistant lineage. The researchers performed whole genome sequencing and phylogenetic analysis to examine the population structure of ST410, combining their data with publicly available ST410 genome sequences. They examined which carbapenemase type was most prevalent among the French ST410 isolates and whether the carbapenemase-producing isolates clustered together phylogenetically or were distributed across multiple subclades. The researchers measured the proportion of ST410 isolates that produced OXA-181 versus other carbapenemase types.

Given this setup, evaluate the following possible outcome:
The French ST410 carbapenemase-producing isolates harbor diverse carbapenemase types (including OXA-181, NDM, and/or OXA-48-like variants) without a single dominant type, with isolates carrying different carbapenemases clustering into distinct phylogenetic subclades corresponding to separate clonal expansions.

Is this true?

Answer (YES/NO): NO